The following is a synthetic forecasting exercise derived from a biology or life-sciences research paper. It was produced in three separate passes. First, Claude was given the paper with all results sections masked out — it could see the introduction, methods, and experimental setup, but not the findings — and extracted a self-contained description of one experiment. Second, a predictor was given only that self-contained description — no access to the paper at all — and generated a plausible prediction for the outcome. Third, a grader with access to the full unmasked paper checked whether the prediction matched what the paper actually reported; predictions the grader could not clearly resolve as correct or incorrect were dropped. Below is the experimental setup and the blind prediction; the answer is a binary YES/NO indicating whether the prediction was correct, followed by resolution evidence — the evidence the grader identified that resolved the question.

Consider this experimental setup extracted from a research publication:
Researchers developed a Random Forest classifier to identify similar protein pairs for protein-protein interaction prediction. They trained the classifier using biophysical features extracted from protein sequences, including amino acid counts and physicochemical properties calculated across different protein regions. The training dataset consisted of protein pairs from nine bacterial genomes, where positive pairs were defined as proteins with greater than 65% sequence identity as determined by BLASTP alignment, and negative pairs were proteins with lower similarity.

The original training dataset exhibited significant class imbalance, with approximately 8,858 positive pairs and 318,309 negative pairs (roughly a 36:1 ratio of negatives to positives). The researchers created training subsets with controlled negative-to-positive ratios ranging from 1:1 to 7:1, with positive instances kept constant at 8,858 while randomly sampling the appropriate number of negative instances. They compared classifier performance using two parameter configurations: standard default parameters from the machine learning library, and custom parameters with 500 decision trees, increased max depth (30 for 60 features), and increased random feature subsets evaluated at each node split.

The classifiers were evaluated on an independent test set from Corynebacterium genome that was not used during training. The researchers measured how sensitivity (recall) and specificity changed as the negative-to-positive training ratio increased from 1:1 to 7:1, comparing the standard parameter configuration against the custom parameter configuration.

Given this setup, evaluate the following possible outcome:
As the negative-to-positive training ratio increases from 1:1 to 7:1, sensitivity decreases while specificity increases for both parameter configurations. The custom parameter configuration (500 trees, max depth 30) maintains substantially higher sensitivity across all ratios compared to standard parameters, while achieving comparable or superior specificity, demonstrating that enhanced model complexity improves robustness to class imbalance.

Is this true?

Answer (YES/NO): NO